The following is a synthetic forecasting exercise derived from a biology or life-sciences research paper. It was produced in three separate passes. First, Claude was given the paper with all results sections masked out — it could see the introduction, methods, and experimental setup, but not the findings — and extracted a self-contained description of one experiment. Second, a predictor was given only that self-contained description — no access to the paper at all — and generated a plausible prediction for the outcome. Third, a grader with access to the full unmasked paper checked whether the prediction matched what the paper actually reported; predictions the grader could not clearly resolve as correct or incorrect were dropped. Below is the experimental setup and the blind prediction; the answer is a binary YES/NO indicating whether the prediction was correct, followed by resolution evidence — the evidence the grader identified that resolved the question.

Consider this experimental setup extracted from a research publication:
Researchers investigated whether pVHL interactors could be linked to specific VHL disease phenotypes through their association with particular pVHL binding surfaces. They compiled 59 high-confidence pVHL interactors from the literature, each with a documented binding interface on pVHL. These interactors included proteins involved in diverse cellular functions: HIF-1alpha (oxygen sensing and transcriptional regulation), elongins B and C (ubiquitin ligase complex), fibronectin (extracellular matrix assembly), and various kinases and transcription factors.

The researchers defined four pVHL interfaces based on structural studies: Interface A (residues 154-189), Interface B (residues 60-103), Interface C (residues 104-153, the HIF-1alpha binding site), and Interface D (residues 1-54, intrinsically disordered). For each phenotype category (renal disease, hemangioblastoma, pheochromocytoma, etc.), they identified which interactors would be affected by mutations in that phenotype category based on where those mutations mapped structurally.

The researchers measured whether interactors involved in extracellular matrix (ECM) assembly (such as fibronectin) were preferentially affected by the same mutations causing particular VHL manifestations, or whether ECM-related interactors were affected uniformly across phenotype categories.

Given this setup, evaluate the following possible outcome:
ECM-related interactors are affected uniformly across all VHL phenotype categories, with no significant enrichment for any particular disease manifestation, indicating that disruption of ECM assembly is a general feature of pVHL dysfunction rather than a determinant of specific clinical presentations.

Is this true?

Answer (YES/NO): NO